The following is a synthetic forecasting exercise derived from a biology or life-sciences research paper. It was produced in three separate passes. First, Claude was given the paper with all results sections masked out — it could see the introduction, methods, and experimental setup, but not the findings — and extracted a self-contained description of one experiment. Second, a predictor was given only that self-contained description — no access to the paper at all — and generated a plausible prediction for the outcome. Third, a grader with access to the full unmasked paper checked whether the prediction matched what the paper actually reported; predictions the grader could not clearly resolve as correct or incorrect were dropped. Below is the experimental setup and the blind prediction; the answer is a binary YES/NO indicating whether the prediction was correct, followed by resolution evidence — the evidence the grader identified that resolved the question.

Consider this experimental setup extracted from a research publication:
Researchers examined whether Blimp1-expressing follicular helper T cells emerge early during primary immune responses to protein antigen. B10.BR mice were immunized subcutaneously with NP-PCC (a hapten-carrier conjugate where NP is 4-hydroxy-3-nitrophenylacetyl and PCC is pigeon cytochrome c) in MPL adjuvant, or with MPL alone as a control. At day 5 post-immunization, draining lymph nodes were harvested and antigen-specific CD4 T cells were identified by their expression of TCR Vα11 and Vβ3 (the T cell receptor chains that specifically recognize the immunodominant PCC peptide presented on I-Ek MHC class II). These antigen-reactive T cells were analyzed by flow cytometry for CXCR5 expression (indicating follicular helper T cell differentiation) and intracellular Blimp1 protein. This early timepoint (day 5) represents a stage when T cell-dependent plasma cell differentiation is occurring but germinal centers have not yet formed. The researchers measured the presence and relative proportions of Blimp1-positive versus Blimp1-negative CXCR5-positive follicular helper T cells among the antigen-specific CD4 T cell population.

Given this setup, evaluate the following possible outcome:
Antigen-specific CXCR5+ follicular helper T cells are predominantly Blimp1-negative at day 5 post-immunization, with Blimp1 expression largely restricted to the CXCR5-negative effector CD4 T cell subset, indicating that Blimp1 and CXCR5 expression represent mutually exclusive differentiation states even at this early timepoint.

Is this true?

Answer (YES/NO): NO